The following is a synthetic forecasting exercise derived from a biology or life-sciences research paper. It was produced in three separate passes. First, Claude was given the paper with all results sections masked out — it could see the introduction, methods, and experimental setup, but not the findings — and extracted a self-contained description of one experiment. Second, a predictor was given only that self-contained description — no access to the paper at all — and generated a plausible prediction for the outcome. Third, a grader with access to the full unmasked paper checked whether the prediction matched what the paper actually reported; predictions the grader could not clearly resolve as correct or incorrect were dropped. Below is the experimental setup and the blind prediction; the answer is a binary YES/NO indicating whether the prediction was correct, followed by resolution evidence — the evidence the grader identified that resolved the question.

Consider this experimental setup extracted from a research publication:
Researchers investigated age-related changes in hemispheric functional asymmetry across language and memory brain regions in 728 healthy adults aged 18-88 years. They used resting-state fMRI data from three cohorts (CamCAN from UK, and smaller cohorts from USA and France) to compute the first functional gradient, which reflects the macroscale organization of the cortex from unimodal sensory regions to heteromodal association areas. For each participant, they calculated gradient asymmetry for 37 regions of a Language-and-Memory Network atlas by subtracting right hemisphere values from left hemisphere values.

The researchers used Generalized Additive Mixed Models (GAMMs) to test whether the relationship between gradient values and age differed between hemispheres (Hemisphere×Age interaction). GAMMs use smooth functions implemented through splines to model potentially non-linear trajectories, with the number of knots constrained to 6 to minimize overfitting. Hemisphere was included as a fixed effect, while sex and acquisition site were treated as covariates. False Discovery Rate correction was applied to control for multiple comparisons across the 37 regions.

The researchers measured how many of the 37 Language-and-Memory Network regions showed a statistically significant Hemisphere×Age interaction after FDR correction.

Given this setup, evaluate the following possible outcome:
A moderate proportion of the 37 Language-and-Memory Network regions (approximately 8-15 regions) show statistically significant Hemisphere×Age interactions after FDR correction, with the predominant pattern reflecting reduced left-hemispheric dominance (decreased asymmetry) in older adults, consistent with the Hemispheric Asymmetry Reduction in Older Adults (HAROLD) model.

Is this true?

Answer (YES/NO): NO